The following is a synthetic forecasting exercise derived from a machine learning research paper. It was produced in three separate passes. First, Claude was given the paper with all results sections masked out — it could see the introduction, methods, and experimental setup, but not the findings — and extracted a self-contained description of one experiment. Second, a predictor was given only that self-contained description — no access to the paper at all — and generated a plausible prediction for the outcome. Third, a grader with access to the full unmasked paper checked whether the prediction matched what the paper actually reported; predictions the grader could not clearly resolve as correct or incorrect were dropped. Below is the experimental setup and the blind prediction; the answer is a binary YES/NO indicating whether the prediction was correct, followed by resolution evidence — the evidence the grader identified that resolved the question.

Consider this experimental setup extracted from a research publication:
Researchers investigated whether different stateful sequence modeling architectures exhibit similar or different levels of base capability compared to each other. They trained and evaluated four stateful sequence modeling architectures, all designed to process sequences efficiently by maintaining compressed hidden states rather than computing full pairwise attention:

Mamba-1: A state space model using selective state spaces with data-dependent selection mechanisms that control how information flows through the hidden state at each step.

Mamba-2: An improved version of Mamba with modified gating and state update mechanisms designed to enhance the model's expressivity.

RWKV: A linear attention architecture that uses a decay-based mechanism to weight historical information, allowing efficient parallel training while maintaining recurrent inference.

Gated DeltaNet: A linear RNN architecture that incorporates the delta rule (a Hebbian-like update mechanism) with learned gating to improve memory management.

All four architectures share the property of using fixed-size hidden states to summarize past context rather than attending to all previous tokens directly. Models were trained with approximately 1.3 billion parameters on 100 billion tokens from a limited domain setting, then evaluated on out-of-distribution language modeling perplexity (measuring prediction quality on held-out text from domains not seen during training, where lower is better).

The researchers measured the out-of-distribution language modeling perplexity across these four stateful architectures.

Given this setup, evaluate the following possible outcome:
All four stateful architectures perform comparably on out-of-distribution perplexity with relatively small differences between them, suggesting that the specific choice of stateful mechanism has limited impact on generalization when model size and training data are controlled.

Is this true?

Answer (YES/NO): NO